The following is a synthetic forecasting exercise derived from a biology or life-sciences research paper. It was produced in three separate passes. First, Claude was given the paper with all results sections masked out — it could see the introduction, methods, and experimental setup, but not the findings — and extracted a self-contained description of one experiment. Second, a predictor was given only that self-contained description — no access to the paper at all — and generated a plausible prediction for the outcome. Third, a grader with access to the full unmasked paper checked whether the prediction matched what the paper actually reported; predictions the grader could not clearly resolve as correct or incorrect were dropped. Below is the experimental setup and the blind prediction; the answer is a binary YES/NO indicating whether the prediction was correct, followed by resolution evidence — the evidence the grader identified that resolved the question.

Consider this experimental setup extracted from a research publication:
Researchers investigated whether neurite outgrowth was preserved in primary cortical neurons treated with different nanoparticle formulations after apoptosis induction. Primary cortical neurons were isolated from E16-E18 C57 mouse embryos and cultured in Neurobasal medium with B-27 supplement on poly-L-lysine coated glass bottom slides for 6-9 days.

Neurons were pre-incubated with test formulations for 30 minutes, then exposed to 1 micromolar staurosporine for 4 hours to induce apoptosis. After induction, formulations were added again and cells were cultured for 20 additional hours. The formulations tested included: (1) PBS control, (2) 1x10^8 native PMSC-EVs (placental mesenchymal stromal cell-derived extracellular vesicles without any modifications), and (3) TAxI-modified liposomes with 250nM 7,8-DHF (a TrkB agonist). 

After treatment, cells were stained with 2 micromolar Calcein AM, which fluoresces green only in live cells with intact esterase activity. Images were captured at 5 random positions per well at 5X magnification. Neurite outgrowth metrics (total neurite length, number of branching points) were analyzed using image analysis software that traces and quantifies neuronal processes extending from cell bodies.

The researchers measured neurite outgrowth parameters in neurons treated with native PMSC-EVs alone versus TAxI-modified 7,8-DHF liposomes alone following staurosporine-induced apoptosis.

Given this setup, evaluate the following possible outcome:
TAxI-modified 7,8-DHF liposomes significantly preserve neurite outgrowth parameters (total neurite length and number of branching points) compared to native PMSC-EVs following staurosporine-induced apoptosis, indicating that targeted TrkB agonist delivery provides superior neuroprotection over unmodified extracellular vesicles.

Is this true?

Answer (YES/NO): NO